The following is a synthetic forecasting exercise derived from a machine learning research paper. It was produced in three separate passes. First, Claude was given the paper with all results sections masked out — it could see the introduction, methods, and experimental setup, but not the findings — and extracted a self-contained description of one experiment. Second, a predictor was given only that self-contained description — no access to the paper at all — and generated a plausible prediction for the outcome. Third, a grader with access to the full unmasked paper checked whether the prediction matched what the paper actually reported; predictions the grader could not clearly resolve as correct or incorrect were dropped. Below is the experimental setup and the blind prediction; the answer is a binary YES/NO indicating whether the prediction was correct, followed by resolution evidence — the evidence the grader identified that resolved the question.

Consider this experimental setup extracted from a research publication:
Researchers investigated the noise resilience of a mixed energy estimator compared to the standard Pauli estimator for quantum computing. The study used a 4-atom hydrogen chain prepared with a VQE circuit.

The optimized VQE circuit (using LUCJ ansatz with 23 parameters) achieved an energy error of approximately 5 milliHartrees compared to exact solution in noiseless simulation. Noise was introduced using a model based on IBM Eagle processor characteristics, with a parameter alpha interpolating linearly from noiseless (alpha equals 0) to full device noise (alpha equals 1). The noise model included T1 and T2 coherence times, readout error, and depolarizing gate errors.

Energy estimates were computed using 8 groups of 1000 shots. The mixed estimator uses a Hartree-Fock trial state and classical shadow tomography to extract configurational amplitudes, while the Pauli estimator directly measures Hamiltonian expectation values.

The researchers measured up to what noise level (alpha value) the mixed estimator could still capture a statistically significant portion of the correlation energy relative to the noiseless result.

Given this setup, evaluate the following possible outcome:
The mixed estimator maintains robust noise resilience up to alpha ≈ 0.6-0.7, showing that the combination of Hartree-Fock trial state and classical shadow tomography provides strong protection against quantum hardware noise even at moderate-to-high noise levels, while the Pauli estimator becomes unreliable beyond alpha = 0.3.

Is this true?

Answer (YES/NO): NO